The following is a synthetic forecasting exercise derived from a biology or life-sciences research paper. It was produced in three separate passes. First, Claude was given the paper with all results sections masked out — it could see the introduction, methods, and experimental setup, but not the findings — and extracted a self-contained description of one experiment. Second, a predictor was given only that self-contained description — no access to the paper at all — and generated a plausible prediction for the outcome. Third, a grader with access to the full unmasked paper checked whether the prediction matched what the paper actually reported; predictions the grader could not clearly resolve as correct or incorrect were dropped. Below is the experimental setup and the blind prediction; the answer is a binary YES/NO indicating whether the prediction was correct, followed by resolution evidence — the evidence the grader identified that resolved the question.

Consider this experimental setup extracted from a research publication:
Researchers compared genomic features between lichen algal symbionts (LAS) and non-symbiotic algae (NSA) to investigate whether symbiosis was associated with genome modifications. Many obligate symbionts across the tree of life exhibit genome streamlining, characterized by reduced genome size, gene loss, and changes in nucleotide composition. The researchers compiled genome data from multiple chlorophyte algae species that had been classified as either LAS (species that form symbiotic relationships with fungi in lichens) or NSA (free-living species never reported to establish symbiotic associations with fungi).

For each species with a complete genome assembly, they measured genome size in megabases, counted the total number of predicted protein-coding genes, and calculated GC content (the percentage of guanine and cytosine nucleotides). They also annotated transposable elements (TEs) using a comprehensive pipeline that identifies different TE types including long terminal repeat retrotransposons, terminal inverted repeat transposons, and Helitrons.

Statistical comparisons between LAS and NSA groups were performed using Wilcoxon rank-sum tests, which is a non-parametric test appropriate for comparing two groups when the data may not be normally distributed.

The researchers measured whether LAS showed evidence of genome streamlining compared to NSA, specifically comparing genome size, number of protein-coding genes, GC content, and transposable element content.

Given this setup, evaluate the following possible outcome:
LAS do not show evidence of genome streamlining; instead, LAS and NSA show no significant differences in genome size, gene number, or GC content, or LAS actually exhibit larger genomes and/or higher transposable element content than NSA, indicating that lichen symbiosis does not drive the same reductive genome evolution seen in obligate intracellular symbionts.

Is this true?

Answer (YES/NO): NO